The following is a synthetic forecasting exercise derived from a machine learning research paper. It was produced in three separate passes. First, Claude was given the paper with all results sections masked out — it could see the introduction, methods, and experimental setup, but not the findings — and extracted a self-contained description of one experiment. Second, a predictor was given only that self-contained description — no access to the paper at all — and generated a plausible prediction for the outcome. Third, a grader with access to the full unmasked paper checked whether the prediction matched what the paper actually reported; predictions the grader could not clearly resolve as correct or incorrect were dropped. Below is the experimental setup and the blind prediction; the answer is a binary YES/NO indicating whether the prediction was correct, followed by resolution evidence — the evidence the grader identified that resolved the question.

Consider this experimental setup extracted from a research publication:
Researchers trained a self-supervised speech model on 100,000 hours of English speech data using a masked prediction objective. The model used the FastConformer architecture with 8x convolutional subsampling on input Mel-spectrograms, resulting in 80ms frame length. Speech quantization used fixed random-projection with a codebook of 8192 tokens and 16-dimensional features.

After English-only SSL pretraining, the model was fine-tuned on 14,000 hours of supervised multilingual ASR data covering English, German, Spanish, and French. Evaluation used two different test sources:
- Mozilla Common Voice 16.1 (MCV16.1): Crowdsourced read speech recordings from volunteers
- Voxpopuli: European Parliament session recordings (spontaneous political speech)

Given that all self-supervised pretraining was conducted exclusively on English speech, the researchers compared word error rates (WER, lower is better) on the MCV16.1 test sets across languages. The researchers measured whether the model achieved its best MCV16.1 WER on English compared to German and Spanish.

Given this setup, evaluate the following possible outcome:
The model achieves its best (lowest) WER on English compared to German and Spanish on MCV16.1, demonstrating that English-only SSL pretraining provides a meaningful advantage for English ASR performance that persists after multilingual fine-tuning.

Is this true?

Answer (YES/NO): NO